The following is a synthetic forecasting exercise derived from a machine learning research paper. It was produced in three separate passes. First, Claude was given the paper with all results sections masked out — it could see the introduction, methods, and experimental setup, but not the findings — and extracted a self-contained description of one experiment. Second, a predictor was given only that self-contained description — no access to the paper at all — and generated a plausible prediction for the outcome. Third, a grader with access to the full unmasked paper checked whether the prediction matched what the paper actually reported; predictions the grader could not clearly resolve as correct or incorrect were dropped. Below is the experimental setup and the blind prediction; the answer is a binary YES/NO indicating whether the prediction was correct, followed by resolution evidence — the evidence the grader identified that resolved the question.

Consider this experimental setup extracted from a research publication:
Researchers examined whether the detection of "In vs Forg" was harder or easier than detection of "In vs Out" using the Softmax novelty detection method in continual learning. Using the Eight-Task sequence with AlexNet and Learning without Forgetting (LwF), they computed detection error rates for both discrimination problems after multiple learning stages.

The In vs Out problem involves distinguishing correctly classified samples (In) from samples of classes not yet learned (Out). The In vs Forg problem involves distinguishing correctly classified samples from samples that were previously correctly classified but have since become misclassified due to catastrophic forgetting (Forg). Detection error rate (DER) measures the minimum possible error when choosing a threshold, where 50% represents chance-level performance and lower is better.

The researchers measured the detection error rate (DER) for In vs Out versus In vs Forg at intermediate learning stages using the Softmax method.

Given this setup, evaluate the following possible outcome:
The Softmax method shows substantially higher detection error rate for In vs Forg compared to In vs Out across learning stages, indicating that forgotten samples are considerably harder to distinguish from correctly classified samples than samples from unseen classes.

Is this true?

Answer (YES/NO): YES